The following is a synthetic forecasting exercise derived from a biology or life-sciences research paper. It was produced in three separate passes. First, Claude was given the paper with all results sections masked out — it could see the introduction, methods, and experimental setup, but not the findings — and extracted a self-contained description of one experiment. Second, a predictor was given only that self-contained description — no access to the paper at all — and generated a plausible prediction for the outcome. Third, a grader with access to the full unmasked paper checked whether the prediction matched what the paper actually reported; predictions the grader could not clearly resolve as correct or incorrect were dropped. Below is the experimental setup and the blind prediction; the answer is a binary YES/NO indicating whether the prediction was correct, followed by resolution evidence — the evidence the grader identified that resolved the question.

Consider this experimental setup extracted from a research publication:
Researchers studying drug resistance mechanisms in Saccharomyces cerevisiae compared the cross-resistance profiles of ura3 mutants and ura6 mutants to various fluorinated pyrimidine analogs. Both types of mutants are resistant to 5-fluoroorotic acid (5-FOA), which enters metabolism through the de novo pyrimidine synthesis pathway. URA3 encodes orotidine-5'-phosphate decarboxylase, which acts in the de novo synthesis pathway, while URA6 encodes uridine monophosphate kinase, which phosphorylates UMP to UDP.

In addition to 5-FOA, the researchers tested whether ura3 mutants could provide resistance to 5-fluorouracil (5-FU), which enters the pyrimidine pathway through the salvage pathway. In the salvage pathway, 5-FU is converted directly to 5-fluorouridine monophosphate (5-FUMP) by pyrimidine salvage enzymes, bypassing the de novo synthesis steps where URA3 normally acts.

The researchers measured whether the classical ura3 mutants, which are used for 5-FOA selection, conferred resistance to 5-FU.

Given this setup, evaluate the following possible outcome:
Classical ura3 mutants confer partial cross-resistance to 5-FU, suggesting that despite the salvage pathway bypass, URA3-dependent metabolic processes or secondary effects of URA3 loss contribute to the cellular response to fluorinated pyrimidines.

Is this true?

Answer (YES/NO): NO